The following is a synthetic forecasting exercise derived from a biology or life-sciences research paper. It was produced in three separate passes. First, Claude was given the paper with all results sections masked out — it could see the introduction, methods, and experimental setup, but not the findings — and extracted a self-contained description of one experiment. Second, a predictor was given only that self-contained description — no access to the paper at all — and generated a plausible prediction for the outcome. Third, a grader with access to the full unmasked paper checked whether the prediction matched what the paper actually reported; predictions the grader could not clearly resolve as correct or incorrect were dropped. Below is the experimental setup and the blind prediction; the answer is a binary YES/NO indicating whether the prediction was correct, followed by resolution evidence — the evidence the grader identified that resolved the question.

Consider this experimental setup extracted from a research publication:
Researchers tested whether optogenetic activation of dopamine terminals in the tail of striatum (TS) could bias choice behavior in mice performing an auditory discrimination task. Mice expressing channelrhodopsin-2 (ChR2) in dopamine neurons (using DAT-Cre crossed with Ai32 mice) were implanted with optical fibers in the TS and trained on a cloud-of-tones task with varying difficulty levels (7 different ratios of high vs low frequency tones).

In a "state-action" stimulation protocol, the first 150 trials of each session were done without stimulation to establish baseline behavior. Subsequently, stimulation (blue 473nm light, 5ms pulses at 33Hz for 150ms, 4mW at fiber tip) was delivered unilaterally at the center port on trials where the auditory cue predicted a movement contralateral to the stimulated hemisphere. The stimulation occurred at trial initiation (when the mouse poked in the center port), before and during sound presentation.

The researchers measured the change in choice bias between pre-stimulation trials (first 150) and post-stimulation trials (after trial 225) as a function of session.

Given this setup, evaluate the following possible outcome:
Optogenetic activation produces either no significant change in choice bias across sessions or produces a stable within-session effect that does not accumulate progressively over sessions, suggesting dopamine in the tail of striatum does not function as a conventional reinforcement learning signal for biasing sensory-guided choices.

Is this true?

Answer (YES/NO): NO